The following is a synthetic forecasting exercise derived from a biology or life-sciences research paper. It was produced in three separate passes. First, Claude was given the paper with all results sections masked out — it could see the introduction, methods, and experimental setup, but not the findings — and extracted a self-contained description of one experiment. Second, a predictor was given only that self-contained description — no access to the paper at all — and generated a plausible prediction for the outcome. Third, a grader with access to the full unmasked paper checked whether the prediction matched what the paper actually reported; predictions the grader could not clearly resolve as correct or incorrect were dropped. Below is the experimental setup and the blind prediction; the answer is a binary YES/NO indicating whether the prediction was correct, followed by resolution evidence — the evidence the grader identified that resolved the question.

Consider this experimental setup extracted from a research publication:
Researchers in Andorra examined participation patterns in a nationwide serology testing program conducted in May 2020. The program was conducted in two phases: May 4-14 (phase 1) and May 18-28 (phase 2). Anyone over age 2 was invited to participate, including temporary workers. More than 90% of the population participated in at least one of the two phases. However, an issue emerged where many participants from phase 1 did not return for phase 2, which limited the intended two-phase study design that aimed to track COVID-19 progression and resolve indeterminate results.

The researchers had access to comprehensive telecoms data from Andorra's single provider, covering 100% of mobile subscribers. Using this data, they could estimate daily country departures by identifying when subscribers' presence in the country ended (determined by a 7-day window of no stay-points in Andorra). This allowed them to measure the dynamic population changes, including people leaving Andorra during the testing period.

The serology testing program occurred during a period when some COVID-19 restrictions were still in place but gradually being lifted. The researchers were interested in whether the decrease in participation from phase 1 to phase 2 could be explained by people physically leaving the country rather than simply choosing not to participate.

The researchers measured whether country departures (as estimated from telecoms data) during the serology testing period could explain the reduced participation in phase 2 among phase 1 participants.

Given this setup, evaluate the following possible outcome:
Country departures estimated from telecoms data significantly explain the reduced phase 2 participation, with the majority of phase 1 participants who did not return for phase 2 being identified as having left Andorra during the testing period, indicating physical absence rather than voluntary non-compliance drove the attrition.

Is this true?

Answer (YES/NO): NO